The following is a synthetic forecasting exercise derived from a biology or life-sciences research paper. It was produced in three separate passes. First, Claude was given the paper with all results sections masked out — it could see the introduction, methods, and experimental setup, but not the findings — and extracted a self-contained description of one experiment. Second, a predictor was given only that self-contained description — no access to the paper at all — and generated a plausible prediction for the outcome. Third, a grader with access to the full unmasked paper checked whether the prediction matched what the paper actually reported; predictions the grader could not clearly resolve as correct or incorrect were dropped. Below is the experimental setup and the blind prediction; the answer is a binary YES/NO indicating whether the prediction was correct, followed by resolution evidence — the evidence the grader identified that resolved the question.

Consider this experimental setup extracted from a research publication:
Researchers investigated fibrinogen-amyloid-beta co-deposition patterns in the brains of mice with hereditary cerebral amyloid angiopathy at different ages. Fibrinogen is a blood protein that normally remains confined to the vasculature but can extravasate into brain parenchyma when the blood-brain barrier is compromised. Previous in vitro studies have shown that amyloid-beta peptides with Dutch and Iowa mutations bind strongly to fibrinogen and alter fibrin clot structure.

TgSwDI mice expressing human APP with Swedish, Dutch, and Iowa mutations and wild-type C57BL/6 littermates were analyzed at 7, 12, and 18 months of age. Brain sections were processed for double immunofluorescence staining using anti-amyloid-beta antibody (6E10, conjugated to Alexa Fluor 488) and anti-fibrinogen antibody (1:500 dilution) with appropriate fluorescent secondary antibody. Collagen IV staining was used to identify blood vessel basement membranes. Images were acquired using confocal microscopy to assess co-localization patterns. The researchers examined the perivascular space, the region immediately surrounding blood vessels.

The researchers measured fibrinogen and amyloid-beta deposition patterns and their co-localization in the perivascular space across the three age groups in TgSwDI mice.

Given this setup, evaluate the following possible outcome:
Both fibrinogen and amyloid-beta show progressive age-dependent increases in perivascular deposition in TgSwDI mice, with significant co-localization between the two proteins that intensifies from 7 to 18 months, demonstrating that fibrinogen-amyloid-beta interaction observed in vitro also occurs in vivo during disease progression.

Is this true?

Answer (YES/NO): NO